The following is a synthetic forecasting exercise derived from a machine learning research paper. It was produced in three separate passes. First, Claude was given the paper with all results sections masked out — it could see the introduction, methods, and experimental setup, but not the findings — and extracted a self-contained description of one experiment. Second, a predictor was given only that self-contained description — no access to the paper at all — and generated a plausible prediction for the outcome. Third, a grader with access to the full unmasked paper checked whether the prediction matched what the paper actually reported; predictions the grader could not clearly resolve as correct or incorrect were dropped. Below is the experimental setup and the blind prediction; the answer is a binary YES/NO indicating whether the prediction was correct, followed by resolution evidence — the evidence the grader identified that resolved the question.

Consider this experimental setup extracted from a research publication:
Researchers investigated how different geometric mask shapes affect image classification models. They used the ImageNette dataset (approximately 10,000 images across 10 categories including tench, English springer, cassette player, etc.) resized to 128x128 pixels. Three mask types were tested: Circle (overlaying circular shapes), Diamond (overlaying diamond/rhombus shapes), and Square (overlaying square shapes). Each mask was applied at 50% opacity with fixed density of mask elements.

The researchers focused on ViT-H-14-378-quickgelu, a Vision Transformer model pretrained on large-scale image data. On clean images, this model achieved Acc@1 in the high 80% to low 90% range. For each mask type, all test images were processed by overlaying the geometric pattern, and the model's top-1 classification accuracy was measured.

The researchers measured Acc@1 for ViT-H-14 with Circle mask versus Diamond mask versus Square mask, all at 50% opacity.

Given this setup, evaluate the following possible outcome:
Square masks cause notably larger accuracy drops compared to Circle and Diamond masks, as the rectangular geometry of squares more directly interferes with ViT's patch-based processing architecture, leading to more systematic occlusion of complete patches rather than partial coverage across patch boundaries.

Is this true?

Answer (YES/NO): NO